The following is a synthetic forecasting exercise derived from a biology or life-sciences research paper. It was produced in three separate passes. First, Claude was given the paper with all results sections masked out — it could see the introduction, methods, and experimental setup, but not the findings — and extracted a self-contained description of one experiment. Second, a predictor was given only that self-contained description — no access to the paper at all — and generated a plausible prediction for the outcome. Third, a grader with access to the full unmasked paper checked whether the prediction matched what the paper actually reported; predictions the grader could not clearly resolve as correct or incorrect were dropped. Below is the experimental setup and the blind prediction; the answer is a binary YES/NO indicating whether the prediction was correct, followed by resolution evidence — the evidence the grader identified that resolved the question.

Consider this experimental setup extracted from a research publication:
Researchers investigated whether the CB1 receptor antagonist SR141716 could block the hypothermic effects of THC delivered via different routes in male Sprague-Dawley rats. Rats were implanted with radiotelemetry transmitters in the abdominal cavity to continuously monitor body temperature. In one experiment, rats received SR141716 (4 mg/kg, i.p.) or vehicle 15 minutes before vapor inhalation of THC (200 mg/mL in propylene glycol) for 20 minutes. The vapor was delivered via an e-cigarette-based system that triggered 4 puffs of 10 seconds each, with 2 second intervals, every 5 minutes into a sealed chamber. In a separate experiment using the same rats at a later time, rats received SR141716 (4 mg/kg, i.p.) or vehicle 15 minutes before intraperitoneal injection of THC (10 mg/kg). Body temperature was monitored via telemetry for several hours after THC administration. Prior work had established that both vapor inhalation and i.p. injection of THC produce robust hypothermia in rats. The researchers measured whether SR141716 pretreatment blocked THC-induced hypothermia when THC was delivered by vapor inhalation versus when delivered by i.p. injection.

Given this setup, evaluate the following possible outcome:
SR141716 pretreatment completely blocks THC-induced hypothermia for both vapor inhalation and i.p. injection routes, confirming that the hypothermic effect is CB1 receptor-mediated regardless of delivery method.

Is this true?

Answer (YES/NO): NO